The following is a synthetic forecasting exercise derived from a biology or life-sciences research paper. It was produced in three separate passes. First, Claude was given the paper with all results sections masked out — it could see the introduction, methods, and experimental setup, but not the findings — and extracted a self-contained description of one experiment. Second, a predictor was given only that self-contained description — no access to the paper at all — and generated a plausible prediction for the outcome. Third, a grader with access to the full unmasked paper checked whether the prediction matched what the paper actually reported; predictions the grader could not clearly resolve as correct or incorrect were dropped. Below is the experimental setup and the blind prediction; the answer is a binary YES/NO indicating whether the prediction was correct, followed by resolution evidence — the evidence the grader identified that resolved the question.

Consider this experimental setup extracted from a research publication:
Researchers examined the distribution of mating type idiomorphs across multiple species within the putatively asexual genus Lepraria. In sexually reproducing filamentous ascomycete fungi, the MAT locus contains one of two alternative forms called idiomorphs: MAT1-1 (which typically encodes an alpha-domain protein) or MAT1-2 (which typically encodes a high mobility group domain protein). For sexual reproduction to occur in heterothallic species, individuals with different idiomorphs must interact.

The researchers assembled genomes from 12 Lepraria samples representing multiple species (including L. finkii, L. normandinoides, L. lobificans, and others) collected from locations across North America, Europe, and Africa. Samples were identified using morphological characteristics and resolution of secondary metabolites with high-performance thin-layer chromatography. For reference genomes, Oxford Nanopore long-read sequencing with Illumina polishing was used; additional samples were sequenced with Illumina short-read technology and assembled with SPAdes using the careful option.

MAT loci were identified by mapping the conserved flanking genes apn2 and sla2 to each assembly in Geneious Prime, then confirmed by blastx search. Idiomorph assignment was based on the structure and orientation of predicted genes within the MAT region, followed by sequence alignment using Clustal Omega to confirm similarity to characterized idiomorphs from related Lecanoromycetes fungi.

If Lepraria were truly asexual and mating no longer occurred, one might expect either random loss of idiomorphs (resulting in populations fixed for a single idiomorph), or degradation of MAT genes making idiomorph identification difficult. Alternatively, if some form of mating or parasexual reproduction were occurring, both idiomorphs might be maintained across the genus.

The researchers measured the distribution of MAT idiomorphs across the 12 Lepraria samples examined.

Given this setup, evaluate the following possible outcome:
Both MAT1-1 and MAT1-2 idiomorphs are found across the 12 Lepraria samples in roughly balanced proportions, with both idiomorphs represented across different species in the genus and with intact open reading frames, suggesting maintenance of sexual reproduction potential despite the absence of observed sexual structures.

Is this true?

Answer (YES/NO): YES